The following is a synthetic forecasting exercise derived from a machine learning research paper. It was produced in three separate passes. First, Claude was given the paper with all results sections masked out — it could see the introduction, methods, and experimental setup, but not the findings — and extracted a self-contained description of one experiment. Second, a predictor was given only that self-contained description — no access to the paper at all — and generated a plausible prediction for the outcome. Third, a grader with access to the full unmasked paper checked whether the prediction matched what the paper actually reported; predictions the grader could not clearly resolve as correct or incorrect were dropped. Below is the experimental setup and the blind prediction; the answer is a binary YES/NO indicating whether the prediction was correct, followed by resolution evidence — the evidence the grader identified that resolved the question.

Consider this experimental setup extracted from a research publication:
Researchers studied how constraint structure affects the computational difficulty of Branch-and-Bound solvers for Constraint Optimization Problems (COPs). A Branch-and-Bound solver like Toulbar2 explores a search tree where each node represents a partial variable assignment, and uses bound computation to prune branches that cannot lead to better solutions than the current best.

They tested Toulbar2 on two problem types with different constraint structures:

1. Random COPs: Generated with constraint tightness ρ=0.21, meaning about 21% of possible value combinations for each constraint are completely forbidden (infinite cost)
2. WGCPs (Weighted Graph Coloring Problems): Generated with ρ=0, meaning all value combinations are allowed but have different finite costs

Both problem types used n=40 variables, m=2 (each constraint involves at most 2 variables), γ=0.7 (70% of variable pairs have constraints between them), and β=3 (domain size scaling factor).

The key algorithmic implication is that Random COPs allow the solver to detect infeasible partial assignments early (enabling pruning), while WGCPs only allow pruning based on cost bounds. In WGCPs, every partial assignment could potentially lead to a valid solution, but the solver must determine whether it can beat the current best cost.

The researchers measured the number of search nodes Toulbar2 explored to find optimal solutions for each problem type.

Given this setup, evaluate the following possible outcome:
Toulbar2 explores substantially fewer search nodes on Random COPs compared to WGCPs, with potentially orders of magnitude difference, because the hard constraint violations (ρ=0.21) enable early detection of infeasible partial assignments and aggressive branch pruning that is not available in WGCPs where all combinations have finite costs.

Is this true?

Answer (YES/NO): NO